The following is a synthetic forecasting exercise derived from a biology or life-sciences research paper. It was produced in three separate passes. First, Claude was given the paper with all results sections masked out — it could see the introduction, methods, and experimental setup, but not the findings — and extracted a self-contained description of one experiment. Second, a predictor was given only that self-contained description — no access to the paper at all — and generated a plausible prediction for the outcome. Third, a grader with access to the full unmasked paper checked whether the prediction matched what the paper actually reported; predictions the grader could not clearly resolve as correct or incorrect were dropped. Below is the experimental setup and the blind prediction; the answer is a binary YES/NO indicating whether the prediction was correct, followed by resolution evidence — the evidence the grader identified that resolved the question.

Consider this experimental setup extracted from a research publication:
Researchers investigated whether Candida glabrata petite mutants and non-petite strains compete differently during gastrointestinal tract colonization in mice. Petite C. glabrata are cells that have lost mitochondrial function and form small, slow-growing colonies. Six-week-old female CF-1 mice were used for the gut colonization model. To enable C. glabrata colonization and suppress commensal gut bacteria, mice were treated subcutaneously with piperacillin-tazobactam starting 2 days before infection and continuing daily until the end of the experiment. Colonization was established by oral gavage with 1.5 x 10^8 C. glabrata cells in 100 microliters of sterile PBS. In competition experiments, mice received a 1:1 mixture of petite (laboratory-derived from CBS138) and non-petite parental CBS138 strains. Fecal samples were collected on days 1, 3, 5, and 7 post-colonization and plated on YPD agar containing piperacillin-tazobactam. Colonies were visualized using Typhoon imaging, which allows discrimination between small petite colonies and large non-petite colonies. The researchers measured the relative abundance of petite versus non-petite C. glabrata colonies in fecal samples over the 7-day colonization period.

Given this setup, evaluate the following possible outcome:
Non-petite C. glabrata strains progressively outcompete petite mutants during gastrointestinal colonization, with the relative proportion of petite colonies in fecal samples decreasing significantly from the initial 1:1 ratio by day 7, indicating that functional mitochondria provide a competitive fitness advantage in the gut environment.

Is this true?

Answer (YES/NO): YES